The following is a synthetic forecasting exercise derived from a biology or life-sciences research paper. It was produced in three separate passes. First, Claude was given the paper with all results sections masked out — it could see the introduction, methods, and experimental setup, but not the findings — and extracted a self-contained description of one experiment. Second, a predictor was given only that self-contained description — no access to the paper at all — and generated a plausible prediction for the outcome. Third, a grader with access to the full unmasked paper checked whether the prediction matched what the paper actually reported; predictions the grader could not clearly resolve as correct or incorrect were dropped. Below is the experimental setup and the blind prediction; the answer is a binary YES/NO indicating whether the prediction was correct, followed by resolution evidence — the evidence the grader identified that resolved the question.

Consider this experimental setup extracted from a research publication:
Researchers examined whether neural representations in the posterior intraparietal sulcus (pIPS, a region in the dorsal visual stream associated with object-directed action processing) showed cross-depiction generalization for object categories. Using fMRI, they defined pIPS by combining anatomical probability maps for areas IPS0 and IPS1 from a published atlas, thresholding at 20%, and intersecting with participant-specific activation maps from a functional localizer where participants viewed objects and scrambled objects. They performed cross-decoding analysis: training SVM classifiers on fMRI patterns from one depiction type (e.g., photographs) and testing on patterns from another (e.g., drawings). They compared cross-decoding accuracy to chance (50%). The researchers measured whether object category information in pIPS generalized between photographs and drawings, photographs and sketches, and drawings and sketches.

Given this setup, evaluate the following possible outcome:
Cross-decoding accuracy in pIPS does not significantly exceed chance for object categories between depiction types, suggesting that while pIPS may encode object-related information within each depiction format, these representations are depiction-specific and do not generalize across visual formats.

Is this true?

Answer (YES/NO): NO